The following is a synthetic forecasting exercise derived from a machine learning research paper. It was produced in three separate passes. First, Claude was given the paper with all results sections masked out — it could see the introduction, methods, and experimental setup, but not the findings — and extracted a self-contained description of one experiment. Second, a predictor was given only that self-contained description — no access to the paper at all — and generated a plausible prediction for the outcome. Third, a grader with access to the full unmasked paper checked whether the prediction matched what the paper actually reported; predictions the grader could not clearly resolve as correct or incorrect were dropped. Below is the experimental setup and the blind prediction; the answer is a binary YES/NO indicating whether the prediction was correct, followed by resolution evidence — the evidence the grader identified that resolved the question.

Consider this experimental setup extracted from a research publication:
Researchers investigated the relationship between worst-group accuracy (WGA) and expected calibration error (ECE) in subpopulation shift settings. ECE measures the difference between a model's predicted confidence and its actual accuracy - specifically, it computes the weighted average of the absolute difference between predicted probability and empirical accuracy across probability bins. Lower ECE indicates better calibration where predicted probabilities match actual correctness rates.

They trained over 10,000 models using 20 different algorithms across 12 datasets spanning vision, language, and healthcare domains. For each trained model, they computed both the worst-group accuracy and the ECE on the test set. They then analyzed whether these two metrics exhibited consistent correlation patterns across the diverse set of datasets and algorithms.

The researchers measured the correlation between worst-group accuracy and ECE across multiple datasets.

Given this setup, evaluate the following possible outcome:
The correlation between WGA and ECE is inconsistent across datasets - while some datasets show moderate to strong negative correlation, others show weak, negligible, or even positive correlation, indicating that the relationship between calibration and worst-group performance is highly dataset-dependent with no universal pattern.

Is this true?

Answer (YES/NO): NO